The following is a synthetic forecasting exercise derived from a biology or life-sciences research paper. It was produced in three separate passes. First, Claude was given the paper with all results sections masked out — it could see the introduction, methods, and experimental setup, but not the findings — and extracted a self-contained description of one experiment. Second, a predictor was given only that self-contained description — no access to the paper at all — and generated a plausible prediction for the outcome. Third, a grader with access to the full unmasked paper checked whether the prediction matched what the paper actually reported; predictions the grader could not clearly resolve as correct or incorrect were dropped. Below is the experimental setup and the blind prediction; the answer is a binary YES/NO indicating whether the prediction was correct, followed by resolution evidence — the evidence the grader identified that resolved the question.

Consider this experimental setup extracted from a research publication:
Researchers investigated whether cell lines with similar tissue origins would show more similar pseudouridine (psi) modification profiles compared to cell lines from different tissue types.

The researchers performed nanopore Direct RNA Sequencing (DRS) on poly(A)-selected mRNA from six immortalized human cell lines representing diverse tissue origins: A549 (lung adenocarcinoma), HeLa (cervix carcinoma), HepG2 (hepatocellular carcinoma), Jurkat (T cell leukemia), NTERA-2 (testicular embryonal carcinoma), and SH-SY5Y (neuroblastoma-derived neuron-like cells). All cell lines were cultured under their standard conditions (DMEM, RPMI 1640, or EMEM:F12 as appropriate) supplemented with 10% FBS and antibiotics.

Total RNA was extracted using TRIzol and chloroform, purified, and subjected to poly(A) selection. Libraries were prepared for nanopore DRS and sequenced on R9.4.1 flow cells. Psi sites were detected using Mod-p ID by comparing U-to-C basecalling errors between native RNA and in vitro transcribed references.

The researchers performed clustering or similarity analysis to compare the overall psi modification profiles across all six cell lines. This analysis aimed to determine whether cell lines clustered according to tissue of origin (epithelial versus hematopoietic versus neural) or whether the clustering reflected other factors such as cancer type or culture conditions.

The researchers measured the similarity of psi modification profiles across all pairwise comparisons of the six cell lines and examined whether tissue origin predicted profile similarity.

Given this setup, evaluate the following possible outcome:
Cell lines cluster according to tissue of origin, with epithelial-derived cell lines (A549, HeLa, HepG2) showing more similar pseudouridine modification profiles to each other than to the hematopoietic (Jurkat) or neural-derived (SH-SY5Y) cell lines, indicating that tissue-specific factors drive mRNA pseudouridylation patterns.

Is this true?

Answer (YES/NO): NO